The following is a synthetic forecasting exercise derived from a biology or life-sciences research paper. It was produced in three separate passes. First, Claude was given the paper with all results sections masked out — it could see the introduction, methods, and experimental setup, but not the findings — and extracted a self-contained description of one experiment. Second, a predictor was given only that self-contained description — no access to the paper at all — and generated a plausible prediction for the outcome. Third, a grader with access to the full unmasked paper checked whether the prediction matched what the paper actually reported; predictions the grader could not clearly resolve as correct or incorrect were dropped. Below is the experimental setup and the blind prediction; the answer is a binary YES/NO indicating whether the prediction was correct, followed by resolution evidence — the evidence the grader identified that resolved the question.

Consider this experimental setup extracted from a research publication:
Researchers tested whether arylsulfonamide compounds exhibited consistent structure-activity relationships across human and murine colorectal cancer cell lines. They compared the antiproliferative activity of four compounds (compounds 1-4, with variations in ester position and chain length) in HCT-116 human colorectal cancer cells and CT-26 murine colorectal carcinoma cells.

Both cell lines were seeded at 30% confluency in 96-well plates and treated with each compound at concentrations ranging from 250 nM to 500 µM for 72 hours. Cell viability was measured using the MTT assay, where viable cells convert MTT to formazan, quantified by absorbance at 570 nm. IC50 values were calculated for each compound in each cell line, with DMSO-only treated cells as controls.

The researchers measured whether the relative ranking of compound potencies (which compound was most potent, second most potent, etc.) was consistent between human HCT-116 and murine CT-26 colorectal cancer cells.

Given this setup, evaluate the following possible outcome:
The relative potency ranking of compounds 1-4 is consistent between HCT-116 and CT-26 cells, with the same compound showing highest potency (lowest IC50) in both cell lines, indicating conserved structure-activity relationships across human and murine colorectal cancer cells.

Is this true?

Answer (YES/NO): YES